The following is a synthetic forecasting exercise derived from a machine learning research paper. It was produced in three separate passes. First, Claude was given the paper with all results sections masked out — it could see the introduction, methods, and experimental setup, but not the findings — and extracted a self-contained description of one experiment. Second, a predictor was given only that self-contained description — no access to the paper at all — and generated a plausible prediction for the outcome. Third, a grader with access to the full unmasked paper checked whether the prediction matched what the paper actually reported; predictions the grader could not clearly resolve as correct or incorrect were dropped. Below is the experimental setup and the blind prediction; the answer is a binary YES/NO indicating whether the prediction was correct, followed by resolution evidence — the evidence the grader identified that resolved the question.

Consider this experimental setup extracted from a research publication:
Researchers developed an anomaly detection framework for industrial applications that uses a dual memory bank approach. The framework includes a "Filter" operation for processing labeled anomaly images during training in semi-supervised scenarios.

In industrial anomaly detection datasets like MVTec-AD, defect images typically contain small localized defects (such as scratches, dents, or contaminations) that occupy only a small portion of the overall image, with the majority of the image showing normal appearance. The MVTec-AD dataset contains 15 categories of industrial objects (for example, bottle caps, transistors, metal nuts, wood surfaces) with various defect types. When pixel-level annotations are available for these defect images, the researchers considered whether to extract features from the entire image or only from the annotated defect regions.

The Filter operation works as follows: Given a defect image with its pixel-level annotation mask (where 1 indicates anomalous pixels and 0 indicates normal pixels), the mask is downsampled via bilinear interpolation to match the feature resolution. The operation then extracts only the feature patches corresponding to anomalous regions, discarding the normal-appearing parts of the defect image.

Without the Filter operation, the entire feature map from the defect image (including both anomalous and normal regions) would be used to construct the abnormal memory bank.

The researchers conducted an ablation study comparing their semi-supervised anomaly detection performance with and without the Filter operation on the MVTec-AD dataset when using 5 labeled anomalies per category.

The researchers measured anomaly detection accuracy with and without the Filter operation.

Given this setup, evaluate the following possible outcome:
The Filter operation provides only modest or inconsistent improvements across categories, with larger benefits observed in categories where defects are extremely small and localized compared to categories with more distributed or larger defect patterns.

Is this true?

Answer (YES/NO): NO